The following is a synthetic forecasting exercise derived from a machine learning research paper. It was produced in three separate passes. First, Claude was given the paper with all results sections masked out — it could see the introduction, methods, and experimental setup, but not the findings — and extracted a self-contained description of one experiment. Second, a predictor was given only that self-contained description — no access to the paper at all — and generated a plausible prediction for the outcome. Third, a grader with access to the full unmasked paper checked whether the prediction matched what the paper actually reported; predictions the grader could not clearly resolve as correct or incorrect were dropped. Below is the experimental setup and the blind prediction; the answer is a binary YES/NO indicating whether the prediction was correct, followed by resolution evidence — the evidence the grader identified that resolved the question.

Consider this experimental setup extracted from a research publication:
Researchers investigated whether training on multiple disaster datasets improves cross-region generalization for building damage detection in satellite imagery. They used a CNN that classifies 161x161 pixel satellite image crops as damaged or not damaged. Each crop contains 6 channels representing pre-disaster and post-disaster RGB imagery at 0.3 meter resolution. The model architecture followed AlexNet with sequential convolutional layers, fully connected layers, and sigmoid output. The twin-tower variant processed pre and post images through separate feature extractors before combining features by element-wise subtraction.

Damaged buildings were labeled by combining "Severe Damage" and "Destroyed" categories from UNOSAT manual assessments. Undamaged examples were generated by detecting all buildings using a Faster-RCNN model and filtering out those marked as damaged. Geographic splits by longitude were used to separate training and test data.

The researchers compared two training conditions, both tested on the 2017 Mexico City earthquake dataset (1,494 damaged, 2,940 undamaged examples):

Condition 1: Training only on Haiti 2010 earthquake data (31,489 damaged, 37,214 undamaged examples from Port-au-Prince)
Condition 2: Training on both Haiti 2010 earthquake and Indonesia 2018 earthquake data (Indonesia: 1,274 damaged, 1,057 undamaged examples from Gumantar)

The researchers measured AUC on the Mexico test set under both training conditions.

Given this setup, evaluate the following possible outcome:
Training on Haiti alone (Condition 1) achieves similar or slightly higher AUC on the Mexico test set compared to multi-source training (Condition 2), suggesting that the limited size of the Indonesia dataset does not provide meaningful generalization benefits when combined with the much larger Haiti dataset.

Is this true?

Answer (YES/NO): NO